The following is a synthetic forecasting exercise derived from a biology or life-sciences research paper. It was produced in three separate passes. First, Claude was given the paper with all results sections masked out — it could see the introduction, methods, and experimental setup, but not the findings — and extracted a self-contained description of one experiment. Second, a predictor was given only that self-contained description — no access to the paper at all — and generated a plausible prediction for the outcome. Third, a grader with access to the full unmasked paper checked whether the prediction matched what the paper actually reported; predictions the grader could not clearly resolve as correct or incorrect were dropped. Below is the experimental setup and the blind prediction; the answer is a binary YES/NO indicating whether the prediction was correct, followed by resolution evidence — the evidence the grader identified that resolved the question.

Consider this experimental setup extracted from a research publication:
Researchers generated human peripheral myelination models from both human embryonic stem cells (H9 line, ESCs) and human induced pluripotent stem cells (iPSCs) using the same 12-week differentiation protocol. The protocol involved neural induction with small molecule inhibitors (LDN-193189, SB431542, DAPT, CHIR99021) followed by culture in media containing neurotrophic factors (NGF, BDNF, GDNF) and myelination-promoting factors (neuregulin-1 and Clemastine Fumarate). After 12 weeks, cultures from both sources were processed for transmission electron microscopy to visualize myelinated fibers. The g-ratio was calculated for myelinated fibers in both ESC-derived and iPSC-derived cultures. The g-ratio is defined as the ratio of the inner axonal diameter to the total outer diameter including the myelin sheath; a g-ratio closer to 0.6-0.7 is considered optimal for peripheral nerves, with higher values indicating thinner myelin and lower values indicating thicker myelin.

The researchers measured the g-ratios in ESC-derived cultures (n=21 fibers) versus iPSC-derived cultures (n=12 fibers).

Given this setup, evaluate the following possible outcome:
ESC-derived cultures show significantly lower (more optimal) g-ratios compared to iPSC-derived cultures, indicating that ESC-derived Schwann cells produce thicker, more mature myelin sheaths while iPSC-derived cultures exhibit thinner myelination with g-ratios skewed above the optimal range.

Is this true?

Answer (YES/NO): NO